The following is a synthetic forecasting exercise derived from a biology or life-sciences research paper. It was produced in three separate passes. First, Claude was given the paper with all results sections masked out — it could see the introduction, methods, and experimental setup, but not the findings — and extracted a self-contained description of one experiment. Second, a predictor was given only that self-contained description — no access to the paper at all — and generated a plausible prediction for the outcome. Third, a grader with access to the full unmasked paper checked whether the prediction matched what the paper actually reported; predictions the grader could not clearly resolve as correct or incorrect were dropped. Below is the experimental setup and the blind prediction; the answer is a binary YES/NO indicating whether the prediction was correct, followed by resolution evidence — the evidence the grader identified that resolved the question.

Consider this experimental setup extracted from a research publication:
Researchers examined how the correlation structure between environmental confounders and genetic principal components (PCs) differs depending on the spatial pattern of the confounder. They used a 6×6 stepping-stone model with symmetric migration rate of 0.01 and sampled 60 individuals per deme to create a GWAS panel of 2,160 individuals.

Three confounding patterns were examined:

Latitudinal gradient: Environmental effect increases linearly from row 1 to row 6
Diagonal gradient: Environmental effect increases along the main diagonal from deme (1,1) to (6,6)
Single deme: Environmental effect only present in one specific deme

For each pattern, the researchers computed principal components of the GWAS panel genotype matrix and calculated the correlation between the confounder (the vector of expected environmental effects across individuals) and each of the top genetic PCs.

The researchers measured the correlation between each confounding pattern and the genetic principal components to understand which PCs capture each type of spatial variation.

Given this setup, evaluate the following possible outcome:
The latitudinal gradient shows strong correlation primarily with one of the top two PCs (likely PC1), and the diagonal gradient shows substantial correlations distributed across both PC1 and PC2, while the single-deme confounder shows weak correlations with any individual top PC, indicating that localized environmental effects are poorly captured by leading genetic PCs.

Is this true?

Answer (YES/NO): NO